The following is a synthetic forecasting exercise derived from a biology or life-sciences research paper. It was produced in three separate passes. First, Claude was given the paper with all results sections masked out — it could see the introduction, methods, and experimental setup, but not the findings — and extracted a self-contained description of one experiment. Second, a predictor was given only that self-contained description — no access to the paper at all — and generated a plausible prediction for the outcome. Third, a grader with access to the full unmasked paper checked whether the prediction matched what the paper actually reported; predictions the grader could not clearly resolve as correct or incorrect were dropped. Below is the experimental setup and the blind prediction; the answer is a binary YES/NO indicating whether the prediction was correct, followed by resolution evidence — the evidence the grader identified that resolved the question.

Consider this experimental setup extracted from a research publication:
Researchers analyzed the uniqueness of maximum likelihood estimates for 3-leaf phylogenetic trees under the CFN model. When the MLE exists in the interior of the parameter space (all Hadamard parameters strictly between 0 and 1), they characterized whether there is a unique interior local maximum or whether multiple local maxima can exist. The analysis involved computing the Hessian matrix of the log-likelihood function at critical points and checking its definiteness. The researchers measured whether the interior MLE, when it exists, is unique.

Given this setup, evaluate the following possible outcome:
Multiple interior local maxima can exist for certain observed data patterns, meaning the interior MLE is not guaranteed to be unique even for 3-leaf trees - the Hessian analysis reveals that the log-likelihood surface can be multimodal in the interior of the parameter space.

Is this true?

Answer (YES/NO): NO